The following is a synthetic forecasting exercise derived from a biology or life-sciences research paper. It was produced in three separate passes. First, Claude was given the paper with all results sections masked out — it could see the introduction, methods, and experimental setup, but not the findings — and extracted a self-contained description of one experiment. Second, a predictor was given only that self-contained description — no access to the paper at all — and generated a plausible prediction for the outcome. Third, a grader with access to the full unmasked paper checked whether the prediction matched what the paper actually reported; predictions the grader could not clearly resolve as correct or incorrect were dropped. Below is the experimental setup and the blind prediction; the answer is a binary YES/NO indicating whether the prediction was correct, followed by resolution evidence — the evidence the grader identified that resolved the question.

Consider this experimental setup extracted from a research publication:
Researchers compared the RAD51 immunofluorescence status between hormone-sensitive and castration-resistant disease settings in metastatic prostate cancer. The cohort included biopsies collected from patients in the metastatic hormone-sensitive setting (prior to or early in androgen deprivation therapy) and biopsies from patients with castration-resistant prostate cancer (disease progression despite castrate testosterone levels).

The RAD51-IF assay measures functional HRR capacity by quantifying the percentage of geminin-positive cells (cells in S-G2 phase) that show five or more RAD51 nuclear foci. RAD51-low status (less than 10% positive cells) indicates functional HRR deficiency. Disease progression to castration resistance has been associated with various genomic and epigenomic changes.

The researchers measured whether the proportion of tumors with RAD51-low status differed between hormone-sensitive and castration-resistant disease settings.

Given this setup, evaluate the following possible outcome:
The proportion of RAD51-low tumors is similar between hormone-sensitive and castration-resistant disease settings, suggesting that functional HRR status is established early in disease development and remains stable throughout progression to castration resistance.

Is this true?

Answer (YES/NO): YES